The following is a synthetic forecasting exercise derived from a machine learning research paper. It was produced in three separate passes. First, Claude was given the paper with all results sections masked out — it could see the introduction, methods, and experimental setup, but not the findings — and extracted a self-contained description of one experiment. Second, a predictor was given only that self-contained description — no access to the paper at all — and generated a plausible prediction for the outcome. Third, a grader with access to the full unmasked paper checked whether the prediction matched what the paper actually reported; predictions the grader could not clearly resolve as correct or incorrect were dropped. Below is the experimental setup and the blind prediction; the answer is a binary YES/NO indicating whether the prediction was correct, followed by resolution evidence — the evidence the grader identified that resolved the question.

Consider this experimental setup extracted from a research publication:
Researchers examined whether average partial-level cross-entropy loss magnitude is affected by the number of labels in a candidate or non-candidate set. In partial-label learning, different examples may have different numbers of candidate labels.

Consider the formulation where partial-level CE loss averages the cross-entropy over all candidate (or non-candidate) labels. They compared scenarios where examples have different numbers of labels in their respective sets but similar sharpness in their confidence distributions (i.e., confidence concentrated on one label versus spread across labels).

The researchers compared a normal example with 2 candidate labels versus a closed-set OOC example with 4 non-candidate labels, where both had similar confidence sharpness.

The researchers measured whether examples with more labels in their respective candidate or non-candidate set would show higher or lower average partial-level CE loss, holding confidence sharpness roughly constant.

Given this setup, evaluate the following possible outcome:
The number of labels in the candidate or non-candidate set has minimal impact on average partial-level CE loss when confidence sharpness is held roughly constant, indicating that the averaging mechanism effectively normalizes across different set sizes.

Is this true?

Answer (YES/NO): NO